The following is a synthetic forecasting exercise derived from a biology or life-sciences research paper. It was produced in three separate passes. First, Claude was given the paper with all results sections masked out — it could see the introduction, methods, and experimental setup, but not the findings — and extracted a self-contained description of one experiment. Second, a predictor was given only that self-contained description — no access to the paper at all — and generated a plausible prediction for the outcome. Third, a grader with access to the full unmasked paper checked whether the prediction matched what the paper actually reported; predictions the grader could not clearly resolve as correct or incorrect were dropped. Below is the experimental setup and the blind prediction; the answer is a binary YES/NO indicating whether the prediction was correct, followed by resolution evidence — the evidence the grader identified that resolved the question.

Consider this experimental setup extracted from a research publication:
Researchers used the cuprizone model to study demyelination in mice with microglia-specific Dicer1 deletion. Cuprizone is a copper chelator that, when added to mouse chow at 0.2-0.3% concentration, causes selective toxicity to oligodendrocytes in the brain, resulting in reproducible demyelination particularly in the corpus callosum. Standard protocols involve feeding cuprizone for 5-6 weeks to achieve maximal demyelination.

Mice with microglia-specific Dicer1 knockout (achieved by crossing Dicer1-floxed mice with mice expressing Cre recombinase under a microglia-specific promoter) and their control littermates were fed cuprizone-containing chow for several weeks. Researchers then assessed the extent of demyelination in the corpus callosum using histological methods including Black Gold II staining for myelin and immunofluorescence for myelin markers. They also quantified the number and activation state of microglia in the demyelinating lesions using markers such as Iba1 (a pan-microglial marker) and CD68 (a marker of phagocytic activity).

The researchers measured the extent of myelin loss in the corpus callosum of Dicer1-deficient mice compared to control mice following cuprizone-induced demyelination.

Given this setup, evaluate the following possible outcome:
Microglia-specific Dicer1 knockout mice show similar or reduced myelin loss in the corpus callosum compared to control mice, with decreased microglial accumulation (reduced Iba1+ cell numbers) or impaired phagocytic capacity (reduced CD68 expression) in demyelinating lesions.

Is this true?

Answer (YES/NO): NO